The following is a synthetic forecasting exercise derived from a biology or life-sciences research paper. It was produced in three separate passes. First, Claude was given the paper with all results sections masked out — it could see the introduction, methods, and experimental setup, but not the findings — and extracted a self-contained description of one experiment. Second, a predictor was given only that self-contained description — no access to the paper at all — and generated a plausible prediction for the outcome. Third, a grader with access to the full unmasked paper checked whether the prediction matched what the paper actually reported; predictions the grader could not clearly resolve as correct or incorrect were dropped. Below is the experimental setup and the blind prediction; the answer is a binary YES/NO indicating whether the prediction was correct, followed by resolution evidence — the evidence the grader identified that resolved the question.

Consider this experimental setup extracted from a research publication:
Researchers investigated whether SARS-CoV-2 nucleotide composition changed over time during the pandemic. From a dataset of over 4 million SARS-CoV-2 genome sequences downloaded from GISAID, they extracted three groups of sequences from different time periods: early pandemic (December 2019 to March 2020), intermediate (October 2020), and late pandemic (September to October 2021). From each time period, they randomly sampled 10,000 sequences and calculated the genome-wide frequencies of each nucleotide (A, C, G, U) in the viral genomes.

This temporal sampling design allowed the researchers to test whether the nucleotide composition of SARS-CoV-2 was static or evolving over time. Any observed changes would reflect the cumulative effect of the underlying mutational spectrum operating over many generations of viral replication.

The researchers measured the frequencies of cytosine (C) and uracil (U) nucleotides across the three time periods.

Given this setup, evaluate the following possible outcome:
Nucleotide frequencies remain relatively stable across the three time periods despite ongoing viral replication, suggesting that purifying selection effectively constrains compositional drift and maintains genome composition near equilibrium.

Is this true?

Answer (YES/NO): NO